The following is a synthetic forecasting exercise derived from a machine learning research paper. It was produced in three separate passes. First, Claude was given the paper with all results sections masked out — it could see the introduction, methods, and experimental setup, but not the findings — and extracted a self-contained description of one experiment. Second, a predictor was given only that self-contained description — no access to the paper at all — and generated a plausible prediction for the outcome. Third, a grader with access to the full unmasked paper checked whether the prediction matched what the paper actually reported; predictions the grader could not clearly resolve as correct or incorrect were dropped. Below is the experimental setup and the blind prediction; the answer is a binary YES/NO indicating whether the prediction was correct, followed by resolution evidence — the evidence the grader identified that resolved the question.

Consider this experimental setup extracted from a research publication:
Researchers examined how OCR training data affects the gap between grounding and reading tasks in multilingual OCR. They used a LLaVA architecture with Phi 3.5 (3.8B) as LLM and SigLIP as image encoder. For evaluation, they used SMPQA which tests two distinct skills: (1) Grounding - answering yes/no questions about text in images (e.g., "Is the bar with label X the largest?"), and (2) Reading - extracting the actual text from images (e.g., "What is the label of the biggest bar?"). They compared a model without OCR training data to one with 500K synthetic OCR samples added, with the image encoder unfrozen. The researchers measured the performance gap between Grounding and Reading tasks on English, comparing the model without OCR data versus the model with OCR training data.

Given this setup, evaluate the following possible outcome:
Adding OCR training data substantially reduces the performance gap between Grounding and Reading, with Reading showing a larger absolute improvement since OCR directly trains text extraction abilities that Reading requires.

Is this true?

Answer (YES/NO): YES